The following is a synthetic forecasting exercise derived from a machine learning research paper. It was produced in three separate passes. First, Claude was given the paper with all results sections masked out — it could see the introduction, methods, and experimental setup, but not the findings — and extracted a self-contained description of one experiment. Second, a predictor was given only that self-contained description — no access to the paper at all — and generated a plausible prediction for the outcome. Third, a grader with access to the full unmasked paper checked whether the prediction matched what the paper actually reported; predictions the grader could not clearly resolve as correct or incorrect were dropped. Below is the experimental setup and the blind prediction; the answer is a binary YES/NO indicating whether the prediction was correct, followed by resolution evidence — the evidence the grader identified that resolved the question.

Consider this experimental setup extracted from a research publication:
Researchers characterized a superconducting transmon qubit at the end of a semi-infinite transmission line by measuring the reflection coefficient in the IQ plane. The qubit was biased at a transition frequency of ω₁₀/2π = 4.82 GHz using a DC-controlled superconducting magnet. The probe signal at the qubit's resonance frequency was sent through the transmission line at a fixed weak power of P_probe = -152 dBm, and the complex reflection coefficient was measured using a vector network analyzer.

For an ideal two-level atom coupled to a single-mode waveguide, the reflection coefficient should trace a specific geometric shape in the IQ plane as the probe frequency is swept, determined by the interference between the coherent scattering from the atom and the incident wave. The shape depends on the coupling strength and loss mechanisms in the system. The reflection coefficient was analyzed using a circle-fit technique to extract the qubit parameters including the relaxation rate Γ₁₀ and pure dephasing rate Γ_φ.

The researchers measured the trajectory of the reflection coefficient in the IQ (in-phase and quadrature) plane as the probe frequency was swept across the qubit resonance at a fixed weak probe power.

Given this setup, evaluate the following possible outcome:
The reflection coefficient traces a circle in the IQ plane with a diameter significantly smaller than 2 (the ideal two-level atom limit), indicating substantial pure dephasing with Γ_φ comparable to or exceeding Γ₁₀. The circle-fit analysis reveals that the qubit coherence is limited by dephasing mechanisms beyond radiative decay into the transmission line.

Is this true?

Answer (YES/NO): NO